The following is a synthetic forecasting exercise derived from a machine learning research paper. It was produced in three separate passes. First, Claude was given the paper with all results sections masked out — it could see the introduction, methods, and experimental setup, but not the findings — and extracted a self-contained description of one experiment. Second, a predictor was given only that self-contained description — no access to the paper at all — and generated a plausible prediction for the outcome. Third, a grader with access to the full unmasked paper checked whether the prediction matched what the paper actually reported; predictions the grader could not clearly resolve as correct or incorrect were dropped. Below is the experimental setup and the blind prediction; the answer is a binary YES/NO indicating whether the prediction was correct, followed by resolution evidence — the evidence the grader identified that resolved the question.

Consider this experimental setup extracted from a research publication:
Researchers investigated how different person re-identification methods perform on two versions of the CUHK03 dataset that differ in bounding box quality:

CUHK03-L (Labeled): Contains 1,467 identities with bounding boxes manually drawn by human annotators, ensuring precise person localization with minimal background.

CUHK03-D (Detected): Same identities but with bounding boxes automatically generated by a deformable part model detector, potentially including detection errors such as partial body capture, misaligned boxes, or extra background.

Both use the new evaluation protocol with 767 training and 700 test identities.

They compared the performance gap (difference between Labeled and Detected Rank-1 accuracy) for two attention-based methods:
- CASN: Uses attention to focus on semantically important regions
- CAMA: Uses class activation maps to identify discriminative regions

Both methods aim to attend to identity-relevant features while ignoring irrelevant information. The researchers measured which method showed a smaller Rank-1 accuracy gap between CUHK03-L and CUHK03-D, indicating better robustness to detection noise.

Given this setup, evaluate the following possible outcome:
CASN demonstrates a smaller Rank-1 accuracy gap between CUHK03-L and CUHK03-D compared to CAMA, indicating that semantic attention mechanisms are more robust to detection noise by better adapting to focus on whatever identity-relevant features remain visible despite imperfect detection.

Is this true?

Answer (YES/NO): YES